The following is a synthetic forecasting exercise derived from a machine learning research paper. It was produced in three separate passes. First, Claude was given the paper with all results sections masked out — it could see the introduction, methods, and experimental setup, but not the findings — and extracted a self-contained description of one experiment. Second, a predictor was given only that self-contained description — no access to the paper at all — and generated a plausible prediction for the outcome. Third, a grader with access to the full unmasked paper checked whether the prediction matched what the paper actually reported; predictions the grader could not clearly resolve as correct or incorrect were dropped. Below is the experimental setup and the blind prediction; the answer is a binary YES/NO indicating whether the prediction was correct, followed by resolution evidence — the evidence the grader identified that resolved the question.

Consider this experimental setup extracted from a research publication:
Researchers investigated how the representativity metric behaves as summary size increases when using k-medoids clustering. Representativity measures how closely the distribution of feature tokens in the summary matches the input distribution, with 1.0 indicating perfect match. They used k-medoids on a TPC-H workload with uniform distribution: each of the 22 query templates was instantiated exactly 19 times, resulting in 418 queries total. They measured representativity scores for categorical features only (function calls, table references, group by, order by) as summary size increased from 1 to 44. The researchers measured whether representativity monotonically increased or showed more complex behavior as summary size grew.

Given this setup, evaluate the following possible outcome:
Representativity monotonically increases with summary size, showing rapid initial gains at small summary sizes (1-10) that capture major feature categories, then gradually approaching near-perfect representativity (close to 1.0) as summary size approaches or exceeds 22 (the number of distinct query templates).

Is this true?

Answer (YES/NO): NO